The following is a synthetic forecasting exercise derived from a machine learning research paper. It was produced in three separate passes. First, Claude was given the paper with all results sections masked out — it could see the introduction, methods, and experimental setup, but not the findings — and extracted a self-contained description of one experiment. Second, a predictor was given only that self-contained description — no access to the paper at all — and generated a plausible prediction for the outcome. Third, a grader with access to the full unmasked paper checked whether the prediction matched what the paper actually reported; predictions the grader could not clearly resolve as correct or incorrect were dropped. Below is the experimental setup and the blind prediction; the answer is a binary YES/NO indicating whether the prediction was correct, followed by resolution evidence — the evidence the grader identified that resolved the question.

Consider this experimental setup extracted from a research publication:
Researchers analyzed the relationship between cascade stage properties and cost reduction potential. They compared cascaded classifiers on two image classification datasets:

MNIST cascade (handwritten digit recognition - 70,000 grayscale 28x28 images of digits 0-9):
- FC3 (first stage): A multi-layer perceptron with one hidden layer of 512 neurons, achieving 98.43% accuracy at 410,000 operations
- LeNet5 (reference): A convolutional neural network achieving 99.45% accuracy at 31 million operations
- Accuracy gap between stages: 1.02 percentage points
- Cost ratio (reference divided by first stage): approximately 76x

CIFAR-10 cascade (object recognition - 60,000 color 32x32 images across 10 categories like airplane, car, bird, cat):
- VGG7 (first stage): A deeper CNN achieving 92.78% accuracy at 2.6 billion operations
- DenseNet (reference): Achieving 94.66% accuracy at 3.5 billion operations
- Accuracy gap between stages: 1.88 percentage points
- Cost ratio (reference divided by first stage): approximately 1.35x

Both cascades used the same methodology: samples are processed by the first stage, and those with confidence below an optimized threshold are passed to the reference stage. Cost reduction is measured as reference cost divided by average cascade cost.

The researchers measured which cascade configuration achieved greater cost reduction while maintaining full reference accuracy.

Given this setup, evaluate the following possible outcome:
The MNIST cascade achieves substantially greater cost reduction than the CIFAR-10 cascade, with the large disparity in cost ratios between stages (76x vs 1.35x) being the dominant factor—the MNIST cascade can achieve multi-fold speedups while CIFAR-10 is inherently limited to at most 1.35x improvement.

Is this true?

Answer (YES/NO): YES